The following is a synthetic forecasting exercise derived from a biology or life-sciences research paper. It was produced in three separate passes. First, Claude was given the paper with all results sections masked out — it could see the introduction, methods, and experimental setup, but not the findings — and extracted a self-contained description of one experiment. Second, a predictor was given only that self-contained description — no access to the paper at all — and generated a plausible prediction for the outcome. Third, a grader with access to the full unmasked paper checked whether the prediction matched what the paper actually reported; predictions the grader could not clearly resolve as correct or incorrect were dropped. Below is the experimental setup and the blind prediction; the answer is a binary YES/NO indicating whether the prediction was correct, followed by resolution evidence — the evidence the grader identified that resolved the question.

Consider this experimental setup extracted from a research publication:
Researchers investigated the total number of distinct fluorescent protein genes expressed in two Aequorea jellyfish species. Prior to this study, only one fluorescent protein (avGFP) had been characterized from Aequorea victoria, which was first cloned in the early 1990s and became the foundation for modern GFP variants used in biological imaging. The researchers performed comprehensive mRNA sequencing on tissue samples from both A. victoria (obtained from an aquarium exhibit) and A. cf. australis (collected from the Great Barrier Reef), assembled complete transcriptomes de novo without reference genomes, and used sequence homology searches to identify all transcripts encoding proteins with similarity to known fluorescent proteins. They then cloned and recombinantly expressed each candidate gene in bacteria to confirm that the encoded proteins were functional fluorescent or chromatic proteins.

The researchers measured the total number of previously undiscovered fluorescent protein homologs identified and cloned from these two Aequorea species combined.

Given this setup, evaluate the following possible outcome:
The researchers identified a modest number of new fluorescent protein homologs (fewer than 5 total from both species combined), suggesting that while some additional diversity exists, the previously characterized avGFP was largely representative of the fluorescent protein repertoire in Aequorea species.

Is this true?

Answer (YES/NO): NO